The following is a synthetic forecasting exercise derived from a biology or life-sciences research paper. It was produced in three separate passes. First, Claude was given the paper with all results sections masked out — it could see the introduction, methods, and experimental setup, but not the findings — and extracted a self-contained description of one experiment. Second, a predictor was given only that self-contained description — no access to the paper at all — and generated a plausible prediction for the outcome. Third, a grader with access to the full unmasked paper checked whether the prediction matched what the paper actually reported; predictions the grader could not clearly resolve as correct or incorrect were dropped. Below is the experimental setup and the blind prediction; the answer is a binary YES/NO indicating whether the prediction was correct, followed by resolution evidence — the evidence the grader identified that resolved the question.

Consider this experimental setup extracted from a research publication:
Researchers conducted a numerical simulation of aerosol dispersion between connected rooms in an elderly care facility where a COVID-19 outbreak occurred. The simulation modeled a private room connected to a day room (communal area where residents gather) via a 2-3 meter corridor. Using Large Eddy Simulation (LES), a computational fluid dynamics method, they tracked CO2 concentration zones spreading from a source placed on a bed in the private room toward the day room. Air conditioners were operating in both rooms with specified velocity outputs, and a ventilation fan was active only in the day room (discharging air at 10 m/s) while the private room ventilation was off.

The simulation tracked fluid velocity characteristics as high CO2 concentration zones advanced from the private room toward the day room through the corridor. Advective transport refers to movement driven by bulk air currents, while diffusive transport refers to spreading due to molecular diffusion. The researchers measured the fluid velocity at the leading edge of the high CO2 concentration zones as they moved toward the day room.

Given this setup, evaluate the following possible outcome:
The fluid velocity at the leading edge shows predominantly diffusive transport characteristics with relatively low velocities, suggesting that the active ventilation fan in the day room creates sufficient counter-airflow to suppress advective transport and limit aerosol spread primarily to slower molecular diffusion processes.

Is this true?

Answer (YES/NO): NO